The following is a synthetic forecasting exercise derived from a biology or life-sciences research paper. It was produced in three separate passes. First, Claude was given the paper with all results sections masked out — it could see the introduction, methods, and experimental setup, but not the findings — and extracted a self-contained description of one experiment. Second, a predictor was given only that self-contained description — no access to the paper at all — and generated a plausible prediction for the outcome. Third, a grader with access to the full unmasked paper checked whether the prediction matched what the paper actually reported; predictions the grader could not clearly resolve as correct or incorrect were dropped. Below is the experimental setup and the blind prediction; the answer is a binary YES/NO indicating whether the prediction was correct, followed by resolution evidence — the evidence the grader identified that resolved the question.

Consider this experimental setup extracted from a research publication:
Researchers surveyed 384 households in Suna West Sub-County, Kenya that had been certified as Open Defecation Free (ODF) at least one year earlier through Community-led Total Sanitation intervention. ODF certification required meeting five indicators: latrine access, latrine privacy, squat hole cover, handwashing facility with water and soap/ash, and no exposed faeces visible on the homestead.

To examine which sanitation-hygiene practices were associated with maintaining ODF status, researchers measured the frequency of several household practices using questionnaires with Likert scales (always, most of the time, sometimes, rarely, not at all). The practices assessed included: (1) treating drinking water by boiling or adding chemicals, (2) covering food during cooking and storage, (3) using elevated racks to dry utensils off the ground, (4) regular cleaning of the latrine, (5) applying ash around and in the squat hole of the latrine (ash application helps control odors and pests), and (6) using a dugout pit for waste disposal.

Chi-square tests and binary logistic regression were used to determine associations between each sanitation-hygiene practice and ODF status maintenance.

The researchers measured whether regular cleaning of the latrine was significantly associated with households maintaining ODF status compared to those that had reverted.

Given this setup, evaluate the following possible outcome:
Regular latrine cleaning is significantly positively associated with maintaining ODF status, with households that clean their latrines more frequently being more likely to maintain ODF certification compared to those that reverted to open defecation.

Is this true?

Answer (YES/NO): NO